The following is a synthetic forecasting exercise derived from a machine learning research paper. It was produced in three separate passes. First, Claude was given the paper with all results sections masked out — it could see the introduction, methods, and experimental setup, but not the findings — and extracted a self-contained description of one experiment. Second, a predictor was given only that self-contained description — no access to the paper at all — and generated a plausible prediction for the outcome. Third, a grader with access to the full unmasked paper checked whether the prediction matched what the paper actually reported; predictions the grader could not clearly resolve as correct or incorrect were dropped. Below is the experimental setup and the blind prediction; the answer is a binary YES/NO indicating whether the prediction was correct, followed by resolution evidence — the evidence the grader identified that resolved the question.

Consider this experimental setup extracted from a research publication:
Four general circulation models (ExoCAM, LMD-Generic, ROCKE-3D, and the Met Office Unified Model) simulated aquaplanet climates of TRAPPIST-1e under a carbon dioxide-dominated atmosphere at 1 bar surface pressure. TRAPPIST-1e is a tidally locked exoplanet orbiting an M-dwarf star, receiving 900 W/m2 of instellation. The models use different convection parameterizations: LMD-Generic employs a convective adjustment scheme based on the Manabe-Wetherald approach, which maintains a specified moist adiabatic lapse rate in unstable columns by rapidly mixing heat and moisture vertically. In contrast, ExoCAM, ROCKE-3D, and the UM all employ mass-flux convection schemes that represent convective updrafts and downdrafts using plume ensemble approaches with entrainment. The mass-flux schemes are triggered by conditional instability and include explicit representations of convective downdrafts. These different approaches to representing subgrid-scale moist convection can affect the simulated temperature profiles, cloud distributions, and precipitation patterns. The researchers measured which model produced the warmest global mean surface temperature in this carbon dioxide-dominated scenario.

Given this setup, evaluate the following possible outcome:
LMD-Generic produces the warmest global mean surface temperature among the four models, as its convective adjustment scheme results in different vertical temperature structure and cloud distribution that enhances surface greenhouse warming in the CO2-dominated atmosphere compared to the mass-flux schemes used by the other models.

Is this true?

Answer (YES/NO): NO